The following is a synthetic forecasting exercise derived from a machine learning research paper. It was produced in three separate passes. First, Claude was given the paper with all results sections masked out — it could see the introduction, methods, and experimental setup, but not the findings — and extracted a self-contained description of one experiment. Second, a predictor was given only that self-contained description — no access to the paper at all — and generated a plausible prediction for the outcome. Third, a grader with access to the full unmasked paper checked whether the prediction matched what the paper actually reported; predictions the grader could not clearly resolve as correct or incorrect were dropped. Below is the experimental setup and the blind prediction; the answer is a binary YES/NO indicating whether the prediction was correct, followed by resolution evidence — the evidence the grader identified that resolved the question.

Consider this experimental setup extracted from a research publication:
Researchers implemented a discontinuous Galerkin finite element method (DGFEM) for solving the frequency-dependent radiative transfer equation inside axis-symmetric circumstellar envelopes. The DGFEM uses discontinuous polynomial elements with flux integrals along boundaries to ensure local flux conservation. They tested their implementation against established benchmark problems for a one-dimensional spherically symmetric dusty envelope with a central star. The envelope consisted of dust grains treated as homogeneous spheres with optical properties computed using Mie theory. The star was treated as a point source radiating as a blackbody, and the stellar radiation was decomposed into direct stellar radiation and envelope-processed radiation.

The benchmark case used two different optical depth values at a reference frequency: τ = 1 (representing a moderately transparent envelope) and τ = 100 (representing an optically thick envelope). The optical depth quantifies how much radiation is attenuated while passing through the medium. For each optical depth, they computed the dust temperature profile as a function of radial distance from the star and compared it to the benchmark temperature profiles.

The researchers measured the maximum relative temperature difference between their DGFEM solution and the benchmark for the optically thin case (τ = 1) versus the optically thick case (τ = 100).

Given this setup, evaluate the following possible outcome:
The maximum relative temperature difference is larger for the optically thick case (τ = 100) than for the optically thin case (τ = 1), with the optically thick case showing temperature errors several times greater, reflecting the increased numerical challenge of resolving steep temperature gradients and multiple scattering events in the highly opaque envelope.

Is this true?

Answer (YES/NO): NO